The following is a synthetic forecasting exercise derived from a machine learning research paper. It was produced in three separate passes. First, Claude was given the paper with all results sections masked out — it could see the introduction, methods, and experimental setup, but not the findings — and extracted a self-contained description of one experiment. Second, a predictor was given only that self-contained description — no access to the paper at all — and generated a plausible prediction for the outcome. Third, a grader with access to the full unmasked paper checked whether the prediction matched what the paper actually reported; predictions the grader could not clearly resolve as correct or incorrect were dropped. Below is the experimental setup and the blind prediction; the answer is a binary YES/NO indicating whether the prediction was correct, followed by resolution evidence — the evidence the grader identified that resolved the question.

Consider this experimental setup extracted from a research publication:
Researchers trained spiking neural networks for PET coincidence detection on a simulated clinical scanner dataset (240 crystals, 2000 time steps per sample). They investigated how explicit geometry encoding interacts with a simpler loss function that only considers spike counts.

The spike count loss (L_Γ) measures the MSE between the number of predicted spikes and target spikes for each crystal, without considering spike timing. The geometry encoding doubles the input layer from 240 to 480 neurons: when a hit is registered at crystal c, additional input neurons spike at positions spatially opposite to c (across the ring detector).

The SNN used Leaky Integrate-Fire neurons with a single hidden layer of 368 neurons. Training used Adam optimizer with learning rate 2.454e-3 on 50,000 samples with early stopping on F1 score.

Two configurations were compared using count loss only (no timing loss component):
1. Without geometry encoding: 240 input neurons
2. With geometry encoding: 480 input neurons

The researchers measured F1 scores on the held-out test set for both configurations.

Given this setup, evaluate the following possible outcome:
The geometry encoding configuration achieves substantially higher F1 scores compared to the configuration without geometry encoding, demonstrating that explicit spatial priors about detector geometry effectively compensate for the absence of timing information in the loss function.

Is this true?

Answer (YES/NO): NO